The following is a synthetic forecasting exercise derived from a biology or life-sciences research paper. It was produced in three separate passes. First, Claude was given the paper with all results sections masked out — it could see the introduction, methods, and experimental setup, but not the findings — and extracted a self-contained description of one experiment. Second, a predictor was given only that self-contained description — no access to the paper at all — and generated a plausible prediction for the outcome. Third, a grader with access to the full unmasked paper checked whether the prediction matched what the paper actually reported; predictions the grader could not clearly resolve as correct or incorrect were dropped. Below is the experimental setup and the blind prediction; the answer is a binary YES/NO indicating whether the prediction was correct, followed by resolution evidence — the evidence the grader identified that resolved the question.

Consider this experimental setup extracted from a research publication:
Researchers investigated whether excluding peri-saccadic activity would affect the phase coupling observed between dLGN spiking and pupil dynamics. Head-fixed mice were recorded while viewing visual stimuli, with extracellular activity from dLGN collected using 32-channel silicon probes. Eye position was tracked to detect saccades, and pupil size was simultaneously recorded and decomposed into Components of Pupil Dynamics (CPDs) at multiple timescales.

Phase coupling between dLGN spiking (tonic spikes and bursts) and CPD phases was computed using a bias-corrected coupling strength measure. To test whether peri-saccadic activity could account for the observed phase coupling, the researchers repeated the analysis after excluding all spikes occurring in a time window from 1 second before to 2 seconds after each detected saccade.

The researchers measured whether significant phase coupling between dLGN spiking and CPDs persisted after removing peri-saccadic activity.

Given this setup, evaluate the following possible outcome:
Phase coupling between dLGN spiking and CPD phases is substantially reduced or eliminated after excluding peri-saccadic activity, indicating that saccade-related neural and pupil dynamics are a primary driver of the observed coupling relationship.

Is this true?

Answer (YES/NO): NO